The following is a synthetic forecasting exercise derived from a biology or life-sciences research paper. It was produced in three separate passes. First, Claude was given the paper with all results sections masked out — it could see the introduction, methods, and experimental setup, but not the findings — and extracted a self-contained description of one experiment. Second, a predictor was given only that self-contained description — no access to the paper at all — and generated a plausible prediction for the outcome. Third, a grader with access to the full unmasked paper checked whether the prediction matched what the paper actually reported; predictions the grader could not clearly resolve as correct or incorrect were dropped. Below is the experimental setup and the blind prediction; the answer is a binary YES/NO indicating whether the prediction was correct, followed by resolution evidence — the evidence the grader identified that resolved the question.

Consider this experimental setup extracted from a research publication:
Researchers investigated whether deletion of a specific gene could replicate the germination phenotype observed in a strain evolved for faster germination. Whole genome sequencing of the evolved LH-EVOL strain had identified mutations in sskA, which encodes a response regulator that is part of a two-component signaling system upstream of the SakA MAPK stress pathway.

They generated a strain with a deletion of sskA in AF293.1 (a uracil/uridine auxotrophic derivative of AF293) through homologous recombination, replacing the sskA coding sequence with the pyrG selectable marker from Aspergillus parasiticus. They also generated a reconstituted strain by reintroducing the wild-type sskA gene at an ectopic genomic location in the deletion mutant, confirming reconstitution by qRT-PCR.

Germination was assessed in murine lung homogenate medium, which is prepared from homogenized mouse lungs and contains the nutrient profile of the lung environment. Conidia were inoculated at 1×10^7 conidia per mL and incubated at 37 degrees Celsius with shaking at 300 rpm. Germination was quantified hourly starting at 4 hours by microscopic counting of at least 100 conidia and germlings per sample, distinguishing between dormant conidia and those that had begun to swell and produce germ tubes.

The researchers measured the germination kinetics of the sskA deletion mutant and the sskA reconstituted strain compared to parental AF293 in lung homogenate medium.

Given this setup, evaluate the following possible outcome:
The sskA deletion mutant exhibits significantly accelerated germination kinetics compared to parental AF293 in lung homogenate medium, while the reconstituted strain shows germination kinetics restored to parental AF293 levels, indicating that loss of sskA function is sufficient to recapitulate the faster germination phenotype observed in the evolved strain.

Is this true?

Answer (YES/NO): YES